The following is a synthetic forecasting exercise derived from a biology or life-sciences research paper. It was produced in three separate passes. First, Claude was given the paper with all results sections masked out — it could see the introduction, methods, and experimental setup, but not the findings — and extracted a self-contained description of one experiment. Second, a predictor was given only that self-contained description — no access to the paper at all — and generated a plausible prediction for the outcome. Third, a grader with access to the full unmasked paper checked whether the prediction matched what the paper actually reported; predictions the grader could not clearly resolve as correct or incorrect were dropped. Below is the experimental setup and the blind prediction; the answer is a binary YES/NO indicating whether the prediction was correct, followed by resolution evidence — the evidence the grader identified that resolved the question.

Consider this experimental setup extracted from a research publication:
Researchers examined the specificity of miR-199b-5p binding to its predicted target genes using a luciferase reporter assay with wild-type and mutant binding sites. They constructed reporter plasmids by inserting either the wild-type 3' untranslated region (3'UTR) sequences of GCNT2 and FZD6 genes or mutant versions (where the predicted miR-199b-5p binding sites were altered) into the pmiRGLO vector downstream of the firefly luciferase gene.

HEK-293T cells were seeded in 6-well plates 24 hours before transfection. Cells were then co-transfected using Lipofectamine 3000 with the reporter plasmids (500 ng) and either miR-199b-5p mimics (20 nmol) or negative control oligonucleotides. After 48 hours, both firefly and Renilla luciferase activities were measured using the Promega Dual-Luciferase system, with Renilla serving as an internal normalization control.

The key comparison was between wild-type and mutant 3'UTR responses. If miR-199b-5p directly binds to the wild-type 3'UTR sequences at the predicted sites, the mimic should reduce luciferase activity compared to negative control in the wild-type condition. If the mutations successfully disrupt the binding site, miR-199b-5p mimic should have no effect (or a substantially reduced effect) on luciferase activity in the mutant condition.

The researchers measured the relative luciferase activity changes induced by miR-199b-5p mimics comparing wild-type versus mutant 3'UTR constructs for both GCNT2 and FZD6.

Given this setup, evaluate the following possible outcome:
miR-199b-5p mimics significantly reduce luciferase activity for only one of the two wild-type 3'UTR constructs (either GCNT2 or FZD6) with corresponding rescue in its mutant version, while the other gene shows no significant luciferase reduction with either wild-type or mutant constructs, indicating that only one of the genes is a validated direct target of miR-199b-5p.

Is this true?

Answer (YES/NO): NO